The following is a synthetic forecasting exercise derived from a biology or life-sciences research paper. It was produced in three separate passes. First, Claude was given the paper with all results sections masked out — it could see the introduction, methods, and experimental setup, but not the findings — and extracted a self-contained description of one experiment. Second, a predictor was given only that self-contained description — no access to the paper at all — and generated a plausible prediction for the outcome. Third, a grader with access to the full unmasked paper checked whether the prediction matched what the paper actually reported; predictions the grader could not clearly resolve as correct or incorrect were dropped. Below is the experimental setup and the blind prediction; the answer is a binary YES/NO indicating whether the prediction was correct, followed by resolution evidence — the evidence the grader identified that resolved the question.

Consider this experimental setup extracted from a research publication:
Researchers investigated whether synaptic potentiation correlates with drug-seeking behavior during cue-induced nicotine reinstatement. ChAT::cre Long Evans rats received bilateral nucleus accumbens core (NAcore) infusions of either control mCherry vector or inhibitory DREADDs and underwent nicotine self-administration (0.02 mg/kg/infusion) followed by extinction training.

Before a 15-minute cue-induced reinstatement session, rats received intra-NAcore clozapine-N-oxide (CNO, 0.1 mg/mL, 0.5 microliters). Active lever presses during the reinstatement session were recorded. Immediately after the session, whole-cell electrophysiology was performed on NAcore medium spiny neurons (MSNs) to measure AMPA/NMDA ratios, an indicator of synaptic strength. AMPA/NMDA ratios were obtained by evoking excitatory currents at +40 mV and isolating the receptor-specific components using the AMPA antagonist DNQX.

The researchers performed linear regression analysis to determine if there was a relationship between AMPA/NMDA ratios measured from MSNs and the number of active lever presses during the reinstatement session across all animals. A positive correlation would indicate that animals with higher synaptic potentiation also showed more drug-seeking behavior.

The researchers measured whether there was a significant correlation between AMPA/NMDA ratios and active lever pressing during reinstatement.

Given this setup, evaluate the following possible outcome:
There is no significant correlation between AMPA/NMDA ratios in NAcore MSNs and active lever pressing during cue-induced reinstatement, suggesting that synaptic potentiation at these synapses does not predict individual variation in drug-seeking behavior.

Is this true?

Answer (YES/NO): NO